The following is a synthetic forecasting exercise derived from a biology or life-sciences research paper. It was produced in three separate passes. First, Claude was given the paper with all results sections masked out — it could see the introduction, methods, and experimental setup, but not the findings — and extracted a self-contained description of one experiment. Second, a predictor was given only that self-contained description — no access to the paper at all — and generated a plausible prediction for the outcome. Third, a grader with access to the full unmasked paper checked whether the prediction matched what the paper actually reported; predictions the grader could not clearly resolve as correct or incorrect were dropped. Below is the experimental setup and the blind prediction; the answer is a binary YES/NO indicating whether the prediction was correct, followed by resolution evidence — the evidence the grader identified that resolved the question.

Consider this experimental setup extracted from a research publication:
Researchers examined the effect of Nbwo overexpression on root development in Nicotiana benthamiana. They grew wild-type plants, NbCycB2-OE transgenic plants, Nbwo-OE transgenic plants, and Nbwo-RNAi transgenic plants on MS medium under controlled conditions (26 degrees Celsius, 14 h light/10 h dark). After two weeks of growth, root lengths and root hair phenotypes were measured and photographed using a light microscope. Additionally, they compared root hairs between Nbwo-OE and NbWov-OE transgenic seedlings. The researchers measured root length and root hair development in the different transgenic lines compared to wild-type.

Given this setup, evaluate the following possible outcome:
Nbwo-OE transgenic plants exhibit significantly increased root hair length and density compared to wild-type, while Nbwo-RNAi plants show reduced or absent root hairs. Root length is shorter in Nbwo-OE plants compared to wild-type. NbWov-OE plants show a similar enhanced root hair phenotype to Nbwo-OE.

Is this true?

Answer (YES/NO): NO